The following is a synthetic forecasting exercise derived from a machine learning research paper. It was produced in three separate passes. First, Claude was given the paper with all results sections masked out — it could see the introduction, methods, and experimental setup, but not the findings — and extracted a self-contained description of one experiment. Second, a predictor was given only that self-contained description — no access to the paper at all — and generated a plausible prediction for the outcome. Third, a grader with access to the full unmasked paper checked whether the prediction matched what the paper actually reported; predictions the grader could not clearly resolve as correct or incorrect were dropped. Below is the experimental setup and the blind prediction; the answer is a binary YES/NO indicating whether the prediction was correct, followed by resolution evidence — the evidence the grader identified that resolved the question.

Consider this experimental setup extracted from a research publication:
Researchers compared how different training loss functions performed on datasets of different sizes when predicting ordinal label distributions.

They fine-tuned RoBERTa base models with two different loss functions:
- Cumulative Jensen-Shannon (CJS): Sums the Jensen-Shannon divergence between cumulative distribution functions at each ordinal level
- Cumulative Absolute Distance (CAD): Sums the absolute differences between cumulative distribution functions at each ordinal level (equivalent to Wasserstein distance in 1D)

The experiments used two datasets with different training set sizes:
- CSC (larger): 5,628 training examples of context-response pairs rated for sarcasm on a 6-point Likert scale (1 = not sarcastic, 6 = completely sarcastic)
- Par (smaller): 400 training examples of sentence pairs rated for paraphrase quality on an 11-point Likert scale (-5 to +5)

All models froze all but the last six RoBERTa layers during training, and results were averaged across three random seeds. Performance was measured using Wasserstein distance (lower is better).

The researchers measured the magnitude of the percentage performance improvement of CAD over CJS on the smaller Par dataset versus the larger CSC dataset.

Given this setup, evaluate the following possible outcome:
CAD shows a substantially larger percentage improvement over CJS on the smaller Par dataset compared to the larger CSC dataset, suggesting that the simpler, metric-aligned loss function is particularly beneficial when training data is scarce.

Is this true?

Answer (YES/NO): YES